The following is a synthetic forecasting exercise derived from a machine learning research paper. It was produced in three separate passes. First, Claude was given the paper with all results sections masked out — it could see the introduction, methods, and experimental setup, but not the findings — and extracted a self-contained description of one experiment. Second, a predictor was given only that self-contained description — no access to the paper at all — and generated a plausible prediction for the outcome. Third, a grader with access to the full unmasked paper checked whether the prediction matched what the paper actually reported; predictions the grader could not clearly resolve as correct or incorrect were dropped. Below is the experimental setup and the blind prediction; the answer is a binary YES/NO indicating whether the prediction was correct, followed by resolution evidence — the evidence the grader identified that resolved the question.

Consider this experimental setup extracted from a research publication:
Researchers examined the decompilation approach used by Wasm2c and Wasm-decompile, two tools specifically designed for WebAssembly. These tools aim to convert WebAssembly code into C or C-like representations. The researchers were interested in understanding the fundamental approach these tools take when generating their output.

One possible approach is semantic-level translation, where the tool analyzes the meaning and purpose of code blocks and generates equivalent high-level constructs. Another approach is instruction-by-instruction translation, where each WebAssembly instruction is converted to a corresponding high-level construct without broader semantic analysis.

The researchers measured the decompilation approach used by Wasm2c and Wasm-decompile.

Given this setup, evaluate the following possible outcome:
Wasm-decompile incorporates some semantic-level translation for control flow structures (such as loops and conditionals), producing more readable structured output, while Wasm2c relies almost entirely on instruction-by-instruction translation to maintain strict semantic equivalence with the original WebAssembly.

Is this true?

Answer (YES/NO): NO